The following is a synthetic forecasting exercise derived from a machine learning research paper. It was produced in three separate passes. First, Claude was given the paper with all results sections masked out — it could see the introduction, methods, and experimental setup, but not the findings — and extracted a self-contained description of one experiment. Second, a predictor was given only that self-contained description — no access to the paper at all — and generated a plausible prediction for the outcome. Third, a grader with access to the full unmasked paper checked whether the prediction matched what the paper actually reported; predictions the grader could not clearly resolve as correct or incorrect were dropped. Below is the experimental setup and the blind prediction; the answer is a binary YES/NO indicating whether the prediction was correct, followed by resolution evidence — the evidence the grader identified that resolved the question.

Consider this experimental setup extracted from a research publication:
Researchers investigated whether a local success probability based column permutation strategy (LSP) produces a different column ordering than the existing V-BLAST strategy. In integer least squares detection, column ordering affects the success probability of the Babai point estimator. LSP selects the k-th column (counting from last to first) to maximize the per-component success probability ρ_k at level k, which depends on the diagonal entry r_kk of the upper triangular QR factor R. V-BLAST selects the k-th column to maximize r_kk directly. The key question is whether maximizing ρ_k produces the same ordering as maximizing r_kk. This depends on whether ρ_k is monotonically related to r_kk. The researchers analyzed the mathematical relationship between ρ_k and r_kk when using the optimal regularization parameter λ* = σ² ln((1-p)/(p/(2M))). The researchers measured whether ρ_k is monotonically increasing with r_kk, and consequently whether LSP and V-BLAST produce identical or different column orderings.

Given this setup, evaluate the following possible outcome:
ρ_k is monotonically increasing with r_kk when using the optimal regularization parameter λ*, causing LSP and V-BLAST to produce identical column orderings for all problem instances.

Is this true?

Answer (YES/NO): YES